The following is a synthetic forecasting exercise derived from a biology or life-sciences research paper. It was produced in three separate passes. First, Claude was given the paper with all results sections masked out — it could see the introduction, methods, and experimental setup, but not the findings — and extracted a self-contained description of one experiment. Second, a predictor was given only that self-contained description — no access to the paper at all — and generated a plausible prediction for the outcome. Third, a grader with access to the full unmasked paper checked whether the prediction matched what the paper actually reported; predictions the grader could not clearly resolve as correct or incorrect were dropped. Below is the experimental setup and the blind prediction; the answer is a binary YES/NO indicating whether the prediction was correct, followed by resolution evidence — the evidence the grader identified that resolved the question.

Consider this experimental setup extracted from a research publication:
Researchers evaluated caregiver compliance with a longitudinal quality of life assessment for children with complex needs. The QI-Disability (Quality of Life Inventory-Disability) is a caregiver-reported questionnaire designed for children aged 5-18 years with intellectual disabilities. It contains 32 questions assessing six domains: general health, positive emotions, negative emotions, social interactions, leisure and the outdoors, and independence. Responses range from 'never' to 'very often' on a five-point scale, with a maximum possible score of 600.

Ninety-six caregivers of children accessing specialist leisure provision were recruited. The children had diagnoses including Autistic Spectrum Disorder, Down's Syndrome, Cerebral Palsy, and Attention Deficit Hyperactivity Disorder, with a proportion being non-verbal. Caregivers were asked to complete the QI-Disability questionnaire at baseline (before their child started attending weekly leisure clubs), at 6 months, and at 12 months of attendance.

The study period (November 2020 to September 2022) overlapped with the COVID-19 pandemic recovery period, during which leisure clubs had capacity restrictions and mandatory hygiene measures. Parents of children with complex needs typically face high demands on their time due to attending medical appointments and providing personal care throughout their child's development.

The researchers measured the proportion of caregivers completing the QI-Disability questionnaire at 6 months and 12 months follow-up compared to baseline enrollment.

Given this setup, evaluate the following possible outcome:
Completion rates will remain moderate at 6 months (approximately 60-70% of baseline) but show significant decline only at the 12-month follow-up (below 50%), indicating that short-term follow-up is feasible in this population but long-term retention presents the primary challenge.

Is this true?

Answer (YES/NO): YES